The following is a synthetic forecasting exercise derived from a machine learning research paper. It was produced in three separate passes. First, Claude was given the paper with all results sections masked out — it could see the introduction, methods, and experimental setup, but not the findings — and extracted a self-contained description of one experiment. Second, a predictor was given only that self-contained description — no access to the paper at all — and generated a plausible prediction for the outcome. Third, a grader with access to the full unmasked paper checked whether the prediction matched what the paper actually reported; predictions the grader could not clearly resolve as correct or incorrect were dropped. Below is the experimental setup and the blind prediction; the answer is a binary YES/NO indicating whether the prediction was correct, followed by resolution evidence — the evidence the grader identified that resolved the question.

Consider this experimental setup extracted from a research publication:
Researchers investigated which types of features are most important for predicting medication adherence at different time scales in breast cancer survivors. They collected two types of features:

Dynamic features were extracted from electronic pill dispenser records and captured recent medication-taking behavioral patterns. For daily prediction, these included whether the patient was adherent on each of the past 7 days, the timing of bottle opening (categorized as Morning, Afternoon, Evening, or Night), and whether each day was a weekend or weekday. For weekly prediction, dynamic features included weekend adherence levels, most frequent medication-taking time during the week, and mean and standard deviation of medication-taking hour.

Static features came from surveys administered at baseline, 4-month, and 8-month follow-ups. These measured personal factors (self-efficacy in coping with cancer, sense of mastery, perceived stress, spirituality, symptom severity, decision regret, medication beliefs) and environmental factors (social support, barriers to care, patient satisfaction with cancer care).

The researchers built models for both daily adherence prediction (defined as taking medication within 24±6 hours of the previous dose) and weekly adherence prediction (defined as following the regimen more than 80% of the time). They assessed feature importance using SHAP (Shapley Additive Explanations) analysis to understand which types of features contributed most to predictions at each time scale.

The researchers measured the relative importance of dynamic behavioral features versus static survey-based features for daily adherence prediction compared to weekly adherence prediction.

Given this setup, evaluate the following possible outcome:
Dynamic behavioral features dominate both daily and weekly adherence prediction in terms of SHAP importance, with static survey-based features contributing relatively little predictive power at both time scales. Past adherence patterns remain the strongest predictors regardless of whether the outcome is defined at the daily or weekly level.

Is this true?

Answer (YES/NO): NO